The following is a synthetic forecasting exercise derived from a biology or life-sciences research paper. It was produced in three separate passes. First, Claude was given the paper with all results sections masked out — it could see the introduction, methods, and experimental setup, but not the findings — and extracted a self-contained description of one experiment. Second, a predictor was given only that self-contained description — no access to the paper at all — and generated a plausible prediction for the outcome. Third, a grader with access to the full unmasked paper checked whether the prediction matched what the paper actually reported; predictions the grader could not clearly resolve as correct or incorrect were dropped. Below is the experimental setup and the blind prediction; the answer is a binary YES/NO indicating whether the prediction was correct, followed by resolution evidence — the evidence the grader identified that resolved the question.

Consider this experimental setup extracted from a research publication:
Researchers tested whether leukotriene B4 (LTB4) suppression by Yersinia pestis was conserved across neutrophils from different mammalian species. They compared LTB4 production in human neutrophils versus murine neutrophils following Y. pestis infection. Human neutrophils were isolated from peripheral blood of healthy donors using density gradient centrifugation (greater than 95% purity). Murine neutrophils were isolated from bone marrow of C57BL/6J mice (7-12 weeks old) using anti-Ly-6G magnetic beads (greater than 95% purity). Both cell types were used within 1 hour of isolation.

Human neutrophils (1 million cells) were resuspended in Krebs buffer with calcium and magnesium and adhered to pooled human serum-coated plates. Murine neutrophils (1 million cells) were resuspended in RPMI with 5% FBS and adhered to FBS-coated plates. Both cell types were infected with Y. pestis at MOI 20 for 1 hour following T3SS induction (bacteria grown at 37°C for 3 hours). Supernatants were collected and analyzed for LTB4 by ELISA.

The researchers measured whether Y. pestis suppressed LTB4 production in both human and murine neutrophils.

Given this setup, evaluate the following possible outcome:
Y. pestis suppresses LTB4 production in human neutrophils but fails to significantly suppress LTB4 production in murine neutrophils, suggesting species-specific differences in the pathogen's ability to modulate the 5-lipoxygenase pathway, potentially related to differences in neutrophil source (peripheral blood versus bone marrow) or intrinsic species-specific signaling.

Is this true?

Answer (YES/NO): NO